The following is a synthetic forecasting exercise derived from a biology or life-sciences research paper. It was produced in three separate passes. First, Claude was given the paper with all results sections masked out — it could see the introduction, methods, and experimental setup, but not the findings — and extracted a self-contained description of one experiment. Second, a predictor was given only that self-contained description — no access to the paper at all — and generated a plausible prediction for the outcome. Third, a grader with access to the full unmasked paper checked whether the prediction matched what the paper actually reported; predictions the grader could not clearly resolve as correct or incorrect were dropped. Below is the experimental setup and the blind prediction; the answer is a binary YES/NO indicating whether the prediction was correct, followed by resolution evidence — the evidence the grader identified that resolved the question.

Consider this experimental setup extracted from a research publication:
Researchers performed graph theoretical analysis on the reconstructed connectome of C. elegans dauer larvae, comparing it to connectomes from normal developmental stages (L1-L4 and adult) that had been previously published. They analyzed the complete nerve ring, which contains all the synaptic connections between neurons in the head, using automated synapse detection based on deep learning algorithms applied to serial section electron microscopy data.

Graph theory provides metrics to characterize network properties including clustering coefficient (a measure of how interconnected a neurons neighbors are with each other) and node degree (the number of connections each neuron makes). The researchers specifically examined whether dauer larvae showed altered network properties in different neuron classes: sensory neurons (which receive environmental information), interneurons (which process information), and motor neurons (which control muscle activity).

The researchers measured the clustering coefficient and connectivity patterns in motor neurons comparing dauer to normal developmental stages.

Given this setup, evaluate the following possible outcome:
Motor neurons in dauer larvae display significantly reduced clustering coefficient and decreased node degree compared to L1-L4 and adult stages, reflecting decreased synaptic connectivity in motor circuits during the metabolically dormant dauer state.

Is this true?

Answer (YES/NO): NO